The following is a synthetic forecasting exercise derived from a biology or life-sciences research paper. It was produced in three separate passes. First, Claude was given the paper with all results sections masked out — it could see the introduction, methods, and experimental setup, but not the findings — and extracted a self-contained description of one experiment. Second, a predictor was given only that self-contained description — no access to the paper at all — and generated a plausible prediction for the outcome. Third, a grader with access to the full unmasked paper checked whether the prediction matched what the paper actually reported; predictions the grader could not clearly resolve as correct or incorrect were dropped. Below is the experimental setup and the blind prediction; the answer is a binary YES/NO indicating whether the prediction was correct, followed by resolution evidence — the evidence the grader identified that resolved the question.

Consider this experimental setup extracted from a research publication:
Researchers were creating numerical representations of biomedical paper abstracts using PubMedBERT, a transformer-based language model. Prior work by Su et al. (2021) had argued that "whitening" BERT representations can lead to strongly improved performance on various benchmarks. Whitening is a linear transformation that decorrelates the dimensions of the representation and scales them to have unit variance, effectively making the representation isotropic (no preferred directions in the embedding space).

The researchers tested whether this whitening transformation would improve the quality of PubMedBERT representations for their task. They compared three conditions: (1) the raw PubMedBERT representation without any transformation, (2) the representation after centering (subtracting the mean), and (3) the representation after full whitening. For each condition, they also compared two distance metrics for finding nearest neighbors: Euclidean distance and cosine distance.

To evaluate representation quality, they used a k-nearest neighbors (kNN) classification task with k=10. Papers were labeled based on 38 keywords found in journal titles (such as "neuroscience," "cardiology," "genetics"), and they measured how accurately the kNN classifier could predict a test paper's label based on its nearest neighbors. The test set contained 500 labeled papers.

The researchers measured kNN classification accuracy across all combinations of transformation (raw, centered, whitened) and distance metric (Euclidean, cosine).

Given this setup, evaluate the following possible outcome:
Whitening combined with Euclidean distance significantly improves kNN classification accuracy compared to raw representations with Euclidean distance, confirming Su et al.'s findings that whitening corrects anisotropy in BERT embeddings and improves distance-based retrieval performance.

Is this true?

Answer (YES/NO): NO